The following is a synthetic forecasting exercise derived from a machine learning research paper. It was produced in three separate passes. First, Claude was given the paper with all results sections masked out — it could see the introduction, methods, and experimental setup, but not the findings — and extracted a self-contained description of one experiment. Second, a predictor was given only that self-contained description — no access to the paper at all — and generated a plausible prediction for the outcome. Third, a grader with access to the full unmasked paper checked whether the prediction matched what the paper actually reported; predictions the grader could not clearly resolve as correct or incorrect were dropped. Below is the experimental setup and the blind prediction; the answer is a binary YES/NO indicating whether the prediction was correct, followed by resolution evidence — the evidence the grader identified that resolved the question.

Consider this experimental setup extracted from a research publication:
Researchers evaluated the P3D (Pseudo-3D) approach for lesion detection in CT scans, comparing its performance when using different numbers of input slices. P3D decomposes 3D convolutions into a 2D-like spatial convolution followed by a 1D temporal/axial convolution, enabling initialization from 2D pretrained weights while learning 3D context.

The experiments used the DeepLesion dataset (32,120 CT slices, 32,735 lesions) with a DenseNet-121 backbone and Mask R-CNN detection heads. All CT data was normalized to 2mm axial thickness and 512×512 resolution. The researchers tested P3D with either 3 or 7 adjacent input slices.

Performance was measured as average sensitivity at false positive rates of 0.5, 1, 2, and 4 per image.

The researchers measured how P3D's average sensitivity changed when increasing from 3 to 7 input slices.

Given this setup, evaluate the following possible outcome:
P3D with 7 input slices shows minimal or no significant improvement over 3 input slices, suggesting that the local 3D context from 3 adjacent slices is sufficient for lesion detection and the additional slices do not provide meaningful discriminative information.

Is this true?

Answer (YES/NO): NO